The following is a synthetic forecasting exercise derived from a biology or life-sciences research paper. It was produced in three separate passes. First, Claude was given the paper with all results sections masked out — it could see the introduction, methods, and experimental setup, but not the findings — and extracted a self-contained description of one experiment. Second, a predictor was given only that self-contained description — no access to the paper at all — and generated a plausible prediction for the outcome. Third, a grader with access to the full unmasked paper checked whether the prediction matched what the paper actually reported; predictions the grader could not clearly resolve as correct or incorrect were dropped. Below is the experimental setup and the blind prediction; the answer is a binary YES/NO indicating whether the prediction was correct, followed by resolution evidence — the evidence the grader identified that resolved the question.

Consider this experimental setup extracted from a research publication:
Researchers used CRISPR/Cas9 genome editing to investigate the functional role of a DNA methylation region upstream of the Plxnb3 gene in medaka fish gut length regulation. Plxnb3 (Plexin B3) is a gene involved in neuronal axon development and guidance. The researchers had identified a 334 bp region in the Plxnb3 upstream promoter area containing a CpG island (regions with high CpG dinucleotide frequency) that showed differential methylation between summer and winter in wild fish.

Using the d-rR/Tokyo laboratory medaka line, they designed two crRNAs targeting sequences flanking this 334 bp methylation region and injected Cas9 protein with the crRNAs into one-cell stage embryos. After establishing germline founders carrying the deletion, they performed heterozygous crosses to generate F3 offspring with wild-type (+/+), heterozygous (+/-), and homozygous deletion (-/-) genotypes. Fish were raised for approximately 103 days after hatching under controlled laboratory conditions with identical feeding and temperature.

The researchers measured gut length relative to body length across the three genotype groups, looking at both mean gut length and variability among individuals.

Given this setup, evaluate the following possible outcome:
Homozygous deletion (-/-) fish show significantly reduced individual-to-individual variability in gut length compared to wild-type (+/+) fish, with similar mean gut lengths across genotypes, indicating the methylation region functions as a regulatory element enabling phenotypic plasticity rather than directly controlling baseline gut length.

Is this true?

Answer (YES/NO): NO